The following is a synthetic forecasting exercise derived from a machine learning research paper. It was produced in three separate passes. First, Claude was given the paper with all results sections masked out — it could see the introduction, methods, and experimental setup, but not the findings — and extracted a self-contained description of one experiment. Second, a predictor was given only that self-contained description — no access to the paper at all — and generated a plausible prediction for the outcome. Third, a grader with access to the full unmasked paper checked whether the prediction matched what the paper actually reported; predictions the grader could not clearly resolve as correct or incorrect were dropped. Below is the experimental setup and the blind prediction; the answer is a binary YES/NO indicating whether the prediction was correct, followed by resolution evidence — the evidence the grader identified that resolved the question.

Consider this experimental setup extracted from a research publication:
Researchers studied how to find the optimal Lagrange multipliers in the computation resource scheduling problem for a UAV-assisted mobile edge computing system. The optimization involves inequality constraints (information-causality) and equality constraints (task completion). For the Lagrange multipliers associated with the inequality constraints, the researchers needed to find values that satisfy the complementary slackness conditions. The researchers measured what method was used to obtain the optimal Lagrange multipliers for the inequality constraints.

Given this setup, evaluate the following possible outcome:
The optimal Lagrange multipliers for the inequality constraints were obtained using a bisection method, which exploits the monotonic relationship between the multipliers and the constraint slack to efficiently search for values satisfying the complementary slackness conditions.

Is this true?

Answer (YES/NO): NO